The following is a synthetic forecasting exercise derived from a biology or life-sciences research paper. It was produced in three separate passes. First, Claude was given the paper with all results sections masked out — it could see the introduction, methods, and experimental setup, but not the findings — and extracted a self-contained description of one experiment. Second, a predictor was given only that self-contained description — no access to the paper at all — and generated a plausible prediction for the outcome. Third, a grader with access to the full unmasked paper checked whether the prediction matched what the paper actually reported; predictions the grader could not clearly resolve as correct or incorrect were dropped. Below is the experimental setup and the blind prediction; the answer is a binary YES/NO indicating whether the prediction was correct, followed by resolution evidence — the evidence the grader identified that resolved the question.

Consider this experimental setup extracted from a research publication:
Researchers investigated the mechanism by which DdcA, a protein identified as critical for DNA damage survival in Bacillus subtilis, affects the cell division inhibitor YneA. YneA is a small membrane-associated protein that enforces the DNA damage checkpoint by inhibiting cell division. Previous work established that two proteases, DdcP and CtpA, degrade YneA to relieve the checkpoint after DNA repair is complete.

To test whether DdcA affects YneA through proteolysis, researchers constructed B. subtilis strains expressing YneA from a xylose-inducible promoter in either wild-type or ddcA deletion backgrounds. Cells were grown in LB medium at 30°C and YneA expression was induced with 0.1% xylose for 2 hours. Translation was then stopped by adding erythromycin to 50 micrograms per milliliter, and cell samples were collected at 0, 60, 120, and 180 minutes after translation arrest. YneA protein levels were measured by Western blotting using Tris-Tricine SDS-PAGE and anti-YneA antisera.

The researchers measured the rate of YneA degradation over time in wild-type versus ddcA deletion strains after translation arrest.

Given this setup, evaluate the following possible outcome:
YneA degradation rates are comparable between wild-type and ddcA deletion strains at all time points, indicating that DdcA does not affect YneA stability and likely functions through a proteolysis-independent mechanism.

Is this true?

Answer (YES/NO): YES